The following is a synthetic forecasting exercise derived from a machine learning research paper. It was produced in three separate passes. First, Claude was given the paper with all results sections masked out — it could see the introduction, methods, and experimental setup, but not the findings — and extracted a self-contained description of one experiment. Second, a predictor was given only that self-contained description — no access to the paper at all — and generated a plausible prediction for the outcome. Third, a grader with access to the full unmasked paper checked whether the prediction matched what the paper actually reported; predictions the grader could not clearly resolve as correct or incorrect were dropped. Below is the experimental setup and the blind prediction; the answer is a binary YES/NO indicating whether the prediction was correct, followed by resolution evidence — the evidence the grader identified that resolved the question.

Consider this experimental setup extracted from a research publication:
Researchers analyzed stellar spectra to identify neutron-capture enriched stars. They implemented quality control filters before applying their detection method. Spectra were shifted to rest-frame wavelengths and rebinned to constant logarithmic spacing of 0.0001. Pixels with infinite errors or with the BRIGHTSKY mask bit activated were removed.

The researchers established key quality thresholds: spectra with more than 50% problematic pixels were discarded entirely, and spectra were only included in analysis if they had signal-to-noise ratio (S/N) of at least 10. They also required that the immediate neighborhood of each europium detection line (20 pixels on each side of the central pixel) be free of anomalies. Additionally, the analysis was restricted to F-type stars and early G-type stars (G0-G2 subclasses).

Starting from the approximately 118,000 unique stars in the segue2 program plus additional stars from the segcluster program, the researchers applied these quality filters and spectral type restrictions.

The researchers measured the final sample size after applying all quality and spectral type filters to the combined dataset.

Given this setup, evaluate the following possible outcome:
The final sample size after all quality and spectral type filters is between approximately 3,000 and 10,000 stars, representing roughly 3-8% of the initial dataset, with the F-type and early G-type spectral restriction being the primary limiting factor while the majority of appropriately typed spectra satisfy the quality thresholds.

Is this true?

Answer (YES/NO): NO